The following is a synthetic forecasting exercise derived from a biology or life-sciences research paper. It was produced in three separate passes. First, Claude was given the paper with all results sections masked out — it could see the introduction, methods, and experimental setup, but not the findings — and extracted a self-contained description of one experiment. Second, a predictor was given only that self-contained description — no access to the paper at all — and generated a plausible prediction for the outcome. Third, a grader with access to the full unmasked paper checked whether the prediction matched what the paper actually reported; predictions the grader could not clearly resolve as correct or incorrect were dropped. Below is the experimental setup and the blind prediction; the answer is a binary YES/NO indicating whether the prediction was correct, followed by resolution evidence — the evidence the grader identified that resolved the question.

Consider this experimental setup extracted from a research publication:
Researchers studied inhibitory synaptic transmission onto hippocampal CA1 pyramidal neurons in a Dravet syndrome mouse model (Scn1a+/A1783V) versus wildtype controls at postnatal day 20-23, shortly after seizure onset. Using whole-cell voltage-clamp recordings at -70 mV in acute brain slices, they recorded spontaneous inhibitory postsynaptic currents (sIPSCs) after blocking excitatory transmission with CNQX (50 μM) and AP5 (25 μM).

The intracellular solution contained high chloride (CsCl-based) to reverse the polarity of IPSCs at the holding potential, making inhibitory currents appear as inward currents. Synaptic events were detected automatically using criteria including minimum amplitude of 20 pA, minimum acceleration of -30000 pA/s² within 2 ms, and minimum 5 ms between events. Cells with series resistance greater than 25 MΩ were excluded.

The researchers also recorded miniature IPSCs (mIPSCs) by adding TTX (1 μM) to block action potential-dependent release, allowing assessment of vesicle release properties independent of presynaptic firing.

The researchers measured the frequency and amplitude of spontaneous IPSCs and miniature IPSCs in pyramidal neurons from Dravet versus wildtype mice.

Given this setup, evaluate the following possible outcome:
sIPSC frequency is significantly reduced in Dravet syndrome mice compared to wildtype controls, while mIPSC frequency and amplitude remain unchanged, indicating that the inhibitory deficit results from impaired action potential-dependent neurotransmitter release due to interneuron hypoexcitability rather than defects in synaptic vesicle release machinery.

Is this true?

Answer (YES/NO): NO